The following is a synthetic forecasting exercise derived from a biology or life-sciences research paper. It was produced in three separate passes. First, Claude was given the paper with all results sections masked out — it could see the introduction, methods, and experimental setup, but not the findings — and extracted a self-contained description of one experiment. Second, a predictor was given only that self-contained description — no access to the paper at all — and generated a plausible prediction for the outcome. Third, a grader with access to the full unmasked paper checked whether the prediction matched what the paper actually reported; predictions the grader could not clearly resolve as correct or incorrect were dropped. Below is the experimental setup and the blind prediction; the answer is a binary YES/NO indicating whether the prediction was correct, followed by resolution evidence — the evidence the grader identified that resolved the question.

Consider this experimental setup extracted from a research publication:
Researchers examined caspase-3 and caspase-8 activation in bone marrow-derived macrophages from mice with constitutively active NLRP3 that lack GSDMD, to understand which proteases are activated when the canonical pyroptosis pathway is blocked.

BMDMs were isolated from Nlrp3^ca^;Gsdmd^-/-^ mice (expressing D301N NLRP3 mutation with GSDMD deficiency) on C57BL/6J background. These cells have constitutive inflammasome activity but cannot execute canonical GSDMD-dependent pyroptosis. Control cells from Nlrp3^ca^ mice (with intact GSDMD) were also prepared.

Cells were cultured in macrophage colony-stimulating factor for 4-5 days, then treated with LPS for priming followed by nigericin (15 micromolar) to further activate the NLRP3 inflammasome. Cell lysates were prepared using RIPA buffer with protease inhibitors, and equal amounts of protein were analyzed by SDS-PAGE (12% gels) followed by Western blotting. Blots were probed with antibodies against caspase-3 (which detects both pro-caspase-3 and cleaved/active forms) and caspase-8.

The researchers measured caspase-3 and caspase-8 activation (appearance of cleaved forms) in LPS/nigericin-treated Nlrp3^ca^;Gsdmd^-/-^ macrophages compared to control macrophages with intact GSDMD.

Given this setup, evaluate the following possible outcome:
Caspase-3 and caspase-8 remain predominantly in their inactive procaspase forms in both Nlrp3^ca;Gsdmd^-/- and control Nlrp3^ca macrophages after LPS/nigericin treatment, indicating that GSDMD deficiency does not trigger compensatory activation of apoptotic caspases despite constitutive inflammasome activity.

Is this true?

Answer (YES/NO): NO